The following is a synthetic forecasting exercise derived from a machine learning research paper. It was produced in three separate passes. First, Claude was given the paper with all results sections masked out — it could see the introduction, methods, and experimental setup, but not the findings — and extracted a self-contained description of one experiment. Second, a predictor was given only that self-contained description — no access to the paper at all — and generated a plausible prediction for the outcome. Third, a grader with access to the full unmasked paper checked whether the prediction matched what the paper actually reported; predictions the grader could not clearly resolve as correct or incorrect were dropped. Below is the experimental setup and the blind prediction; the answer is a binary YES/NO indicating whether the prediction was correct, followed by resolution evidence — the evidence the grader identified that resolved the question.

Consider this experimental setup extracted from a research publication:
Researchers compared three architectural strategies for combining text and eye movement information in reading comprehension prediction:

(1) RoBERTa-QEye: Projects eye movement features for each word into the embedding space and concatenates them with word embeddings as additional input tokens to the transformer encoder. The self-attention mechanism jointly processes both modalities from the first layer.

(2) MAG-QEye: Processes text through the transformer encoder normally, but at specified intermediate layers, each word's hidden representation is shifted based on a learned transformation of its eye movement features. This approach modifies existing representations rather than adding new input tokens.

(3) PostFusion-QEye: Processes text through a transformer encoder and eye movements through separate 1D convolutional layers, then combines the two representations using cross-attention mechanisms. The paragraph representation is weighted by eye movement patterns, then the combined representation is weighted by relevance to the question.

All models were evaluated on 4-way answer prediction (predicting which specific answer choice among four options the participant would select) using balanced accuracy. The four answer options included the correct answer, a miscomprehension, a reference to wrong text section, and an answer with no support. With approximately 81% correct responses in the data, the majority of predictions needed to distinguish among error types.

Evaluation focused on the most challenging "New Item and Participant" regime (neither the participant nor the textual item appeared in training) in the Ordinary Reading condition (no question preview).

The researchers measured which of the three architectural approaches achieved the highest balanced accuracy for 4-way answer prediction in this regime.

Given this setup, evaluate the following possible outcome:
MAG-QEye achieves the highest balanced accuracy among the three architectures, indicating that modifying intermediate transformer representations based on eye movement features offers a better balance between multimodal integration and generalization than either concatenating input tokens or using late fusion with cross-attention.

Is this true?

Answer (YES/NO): NO